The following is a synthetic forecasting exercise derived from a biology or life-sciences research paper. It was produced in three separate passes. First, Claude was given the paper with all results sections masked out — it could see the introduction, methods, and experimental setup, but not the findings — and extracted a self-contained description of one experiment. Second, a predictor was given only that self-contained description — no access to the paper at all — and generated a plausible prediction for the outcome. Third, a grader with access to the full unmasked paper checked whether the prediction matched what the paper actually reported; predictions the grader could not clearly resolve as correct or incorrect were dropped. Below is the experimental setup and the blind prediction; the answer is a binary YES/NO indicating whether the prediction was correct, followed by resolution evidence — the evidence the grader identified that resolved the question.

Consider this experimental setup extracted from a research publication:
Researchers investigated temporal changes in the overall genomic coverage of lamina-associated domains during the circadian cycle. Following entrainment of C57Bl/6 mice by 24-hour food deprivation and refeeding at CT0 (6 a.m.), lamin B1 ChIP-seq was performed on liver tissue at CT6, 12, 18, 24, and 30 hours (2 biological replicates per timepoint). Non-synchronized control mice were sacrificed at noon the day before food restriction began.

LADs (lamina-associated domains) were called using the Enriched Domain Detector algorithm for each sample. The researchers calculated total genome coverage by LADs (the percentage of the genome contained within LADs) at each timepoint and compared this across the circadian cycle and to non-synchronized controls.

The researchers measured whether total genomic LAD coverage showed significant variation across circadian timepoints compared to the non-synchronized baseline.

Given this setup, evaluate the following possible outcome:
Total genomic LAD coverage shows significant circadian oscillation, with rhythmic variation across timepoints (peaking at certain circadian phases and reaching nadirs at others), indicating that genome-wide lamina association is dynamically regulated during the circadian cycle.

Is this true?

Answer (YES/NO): NO